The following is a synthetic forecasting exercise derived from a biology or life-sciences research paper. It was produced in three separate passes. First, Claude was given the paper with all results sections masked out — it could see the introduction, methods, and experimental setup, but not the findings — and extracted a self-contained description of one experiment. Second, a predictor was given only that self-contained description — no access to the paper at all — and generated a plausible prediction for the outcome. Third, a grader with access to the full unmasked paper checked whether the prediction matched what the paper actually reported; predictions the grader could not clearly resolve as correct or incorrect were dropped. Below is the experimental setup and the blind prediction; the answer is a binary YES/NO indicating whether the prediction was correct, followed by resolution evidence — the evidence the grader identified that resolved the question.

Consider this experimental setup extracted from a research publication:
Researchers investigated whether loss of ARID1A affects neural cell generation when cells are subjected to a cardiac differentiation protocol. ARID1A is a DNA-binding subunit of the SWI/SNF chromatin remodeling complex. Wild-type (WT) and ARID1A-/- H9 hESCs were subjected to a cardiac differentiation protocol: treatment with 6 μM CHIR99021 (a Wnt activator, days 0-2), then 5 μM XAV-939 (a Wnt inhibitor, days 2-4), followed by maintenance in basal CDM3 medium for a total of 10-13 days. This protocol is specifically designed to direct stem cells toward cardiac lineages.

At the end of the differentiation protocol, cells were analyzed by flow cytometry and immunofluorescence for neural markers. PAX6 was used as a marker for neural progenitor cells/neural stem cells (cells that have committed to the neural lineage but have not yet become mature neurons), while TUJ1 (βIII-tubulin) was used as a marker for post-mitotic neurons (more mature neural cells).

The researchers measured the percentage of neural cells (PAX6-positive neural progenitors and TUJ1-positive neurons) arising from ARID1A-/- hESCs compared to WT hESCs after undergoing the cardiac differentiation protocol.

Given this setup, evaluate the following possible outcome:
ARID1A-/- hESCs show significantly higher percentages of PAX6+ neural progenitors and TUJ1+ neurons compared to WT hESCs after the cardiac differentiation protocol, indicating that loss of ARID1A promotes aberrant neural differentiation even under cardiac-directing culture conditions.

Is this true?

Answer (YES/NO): YES